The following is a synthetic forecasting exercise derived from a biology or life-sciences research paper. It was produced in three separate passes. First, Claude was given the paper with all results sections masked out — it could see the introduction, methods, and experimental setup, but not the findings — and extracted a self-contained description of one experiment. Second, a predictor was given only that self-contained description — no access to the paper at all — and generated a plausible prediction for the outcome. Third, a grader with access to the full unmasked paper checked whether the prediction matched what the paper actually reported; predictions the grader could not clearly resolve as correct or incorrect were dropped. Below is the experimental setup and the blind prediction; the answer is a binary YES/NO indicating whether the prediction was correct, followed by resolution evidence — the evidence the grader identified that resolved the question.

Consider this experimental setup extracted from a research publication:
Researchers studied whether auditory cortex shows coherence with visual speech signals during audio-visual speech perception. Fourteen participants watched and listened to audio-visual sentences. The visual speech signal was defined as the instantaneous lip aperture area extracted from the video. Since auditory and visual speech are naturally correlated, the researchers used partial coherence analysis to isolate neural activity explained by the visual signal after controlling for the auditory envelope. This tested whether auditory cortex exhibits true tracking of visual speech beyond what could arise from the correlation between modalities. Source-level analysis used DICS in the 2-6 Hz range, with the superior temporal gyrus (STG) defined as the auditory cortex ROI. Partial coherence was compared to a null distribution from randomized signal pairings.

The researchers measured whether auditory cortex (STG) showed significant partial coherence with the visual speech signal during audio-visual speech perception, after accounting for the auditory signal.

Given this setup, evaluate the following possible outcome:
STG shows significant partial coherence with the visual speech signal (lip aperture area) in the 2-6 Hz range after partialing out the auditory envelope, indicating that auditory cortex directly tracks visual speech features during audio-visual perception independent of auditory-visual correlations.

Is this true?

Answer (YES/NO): NO